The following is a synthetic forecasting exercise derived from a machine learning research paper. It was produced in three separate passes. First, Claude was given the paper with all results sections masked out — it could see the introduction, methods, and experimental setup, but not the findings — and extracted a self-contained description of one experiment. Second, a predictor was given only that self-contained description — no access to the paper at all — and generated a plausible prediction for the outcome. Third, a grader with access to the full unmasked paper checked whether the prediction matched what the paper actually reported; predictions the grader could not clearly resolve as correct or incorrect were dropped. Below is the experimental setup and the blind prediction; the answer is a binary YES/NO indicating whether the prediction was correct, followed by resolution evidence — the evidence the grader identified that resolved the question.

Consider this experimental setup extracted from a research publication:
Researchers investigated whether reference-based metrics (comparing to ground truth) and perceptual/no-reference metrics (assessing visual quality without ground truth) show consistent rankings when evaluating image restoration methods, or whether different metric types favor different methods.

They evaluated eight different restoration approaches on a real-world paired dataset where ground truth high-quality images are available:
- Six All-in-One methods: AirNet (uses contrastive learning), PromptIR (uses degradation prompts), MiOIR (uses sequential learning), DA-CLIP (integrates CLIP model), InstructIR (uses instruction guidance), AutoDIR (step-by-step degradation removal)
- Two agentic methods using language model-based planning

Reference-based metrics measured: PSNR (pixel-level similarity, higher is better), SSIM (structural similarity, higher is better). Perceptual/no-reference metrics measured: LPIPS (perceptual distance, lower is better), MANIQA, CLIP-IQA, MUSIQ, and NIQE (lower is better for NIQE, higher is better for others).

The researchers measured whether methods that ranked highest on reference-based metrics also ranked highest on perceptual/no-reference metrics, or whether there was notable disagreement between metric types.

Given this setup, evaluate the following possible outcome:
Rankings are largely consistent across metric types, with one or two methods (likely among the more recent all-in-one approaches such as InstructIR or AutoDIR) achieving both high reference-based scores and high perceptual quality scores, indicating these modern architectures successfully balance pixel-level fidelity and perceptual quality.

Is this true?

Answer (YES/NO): NO